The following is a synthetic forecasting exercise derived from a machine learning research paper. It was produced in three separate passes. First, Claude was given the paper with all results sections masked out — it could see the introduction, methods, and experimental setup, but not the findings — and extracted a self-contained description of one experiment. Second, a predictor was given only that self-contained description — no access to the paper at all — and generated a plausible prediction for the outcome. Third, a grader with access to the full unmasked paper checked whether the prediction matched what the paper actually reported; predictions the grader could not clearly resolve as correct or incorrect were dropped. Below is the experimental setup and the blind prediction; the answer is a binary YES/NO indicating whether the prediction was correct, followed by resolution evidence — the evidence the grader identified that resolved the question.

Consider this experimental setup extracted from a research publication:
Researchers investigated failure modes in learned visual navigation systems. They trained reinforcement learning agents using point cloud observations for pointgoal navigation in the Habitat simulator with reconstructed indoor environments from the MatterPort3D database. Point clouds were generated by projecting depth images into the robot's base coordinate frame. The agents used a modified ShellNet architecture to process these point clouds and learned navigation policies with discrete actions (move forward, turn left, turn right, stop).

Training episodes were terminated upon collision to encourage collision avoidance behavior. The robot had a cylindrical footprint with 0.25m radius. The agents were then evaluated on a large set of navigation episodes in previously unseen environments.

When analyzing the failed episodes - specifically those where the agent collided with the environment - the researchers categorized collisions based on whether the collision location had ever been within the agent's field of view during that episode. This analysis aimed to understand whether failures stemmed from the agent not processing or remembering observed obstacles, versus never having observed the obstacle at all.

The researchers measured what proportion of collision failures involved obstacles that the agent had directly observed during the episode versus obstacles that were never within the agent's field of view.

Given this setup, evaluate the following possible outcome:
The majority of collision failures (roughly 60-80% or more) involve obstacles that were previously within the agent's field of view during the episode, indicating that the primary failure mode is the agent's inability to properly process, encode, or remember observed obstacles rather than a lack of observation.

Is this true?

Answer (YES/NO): NO